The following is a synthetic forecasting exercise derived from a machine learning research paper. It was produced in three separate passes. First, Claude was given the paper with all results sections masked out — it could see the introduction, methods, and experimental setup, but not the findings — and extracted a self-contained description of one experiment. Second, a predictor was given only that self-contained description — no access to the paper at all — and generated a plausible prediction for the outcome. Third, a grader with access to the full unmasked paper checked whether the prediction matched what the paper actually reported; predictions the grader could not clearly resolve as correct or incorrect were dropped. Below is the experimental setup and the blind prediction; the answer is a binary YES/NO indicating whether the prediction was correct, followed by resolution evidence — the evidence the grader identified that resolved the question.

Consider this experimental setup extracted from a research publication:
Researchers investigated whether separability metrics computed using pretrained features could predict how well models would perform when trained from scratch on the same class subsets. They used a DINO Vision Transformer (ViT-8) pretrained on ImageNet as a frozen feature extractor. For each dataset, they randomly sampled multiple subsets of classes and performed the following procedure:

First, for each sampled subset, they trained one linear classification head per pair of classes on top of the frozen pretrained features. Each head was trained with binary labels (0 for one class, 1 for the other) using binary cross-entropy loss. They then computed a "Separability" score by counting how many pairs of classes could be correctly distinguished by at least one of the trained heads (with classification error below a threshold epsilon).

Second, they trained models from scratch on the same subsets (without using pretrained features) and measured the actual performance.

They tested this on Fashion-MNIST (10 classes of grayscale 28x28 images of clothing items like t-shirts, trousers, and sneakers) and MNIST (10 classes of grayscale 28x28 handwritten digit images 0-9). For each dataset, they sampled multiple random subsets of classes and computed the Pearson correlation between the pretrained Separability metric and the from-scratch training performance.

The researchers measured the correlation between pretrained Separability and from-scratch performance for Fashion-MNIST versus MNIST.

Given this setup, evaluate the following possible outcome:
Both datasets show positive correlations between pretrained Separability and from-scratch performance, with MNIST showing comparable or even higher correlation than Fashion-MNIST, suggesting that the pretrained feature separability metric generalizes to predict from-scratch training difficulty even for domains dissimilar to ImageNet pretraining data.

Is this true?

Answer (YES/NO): NO